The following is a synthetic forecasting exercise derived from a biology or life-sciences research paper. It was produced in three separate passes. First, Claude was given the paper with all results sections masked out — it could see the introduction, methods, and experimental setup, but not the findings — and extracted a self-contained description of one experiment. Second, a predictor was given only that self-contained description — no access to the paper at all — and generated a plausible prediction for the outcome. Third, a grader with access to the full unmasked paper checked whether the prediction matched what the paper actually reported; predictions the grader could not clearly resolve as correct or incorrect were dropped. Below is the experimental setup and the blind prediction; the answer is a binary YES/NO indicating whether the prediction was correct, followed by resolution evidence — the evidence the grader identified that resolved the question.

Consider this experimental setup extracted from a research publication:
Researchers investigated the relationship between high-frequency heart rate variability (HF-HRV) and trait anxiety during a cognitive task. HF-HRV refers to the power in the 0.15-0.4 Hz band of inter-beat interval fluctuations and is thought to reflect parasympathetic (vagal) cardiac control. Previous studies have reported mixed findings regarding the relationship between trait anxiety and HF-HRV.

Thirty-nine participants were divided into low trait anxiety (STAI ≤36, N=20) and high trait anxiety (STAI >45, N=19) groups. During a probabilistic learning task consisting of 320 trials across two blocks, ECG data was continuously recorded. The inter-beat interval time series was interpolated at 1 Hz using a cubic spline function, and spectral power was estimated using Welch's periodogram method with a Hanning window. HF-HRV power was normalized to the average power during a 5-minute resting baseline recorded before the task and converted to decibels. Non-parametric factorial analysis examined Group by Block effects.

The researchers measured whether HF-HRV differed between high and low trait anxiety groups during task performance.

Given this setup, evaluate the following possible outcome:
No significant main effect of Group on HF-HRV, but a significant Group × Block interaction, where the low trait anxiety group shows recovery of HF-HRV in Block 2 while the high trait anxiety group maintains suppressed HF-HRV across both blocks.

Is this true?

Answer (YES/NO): NO